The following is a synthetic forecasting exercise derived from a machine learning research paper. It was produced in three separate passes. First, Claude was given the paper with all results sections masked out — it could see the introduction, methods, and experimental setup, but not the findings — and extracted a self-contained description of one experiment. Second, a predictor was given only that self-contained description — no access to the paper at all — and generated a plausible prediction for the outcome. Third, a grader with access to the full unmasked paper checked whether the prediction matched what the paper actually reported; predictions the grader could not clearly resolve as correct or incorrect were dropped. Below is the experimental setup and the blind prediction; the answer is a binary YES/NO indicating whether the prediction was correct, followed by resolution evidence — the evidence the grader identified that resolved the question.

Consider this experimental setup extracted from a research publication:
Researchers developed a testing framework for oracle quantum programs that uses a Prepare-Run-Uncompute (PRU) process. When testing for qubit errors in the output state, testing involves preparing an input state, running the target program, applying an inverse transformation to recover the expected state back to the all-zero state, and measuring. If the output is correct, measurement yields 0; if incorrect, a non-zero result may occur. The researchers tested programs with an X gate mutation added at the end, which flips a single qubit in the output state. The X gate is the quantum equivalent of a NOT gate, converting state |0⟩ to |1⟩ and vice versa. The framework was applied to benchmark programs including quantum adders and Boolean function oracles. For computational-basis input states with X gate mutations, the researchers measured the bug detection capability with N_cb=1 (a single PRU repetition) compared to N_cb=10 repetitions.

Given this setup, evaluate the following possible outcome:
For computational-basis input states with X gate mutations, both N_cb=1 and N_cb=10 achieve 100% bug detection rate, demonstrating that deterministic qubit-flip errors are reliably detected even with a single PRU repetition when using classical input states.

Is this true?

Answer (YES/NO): YES